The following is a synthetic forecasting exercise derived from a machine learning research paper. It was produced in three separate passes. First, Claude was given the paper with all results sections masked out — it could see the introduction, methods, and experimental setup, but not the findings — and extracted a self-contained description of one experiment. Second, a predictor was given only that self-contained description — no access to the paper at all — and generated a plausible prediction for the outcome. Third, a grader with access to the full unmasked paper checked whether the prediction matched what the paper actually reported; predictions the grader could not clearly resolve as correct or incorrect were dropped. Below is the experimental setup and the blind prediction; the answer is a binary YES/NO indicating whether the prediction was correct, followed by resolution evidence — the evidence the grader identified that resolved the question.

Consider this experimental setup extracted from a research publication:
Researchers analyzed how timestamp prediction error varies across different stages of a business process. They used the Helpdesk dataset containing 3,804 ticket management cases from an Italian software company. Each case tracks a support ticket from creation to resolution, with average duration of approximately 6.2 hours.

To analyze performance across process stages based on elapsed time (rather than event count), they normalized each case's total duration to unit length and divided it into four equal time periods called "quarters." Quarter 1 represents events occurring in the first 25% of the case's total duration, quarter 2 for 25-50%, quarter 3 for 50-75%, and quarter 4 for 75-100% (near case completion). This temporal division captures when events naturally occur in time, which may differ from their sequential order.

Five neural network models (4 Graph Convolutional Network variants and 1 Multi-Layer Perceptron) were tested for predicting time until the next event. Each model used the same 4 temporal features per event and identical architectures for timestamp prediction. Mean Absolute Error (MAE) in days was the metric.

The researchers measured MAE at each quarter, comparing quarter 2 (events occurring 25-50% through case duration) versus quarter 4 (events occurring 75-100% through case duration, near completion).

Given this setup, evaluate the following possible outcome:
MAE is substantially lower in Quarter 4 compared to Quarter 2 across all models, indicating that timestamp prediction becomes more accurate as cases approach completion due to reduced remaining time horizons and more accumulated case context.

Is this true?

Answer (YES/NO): YES